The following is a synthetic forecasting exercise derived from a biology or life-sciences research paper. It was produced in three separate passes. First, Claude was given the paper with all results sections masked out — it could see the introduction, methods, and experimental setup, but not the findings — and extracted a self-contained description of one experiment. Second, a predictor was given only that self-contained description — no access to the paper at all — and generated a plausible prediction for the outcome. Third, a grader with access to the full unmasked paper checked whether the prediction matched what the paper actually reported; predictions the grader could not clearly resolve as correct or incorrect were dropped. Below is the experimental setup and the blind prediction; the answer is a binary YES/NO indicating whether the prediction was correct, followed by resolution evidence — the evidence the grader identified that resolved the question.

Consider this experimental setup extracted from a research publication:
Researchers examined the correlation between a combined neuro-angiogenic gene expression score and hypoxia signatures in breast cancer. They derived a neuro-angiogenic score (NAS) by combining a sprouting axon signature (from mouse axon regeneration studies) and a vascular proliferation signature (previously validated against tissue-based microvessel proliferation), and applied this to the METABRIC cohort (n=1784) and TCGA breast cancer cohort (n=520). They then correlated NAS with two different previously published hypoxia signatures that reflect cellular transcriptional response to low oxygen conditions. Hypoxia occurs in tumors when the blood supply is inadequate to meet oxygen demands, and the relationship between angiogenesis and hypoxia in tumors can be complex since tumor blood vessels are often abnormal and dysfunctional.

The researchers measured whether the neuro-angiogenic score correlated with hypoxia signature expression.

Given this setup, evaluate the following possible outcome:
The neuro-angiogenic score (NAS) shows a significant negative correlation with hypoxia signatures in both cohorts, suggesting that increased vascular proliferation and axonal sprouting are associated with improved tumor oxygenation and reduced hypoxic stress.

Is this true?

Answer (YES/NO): NO